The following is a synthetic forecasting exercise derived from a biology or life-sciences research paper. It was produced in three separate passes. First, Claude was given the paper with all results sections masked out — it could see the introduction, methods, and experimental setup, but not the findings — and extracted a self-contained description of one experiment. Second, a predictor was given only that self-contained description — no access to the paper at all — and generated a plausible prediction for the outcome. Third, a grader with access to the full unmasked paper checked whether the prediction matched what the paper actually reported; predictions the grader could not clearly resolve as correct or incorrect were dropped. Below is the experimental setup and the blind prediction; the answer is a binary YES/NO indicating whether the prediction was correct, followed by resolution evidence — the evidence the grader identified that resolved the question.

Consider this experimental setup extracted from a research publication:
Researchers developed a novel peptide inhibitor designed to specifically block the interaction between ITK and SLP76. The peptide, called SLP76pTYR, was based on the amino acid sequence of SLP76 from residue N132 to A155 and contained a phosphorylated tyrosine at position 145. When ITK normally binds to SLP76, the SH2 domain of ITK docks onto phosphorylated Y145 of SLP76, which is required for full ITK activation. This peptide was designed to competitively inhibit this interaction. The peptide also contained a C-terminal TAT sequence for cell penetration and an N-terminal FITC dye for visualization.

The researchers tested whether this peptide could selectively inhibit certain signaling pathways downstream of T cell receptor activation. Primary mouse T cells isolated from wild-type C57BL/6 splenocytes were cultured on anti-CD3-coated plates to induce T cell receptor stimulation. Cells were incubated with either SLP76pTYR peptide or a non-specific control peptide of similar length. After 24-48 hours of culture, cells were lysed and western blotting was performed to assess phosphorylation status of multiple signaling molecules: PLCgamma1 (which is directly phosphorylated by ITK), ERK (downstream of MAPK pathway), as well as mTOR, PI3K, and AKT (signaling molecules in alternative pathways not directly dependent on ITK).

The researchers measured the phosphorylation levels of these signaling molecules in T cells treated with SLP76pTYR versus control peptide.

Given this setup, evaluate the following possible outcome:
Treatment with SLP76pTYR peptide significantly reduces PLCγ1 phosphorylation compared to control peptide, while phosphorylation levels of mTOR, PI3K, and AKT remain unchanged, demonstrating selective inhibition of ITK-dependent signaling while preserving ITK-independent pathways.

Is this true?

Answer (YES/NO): NO